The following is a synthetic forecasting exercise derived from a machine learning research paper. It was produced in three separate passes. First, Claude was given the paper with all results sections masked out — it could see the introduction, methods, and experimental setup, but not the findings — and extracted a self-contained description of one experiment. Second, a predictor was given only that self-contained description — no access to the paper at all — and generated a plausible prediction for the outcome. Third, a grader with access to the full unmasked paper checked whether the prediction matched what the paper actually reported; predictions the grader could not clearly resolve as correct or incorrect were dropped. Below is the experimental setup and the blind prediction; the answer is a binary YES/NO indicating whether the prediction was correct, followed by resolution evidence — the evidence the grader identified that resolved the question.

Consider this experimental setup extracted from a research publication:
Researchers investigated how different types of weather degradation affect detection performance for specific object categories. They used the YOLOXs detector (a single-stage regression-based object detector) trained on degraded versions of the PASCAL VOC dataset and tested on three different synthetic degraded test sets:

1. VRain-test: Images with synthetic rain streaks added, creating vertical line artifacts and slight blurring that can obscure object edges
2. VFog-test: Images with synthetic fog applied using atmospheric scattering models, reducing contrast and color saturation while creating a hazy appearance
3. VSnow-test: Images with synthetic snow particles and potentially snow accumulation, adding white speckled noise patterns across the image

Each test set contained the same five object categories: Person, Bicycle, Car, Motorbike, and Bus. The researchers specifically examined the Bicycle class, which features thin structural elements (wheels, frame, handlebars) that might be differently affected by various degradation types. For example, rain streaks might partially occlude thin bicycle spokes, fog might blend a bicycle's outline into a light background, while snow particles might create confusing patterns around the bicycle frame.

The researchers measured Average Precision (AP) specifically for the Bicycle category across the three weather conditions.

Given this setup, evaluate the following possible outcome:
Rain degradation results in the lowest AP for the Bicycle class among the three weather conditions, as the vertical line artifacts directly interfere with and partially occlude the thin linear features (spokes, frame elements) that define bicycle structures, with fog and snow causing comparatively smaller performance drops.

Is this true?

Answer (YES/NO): NO